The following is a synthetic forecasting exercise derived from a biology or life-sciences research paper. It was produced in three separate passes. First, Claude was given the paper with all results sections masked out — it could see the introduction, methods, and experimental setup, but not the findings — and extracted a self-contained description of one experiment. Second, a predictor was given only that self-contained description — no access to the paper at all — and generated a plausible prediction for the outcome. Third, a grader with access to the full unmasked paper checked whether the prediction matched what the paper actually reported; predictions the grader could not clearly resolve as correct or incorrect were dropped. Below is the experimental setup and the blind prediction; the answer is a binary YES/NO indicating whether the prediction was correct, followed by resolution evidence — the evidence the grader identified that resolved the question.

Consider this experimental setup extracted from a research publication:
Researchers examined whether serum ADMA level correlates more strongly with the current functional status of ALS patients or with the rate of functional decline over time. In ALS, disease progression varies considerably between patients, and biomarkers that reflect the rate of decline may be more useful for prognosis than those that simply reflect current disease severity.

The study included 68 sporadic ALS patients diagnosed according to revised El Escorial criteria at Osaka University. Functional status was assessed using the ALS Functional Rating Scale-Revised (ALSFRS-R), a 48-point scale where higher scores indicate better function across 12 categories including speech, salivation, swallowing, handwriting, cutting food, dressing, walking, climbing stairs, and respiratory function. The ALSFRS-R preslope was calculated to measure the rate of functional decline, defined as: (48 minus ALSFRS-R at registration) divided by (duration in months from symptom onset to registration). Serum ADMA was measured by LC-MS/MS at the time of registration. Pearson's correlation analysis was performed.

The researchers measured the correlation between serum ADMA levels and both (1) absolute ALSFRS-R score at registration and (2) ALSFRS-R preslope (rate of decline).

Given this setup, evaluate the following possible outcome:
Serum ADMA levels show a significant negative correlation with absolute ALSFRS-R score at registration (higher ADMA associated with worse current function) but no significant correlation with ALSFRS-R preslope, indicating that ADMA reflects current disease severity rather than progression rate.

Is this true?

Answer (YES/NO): NO